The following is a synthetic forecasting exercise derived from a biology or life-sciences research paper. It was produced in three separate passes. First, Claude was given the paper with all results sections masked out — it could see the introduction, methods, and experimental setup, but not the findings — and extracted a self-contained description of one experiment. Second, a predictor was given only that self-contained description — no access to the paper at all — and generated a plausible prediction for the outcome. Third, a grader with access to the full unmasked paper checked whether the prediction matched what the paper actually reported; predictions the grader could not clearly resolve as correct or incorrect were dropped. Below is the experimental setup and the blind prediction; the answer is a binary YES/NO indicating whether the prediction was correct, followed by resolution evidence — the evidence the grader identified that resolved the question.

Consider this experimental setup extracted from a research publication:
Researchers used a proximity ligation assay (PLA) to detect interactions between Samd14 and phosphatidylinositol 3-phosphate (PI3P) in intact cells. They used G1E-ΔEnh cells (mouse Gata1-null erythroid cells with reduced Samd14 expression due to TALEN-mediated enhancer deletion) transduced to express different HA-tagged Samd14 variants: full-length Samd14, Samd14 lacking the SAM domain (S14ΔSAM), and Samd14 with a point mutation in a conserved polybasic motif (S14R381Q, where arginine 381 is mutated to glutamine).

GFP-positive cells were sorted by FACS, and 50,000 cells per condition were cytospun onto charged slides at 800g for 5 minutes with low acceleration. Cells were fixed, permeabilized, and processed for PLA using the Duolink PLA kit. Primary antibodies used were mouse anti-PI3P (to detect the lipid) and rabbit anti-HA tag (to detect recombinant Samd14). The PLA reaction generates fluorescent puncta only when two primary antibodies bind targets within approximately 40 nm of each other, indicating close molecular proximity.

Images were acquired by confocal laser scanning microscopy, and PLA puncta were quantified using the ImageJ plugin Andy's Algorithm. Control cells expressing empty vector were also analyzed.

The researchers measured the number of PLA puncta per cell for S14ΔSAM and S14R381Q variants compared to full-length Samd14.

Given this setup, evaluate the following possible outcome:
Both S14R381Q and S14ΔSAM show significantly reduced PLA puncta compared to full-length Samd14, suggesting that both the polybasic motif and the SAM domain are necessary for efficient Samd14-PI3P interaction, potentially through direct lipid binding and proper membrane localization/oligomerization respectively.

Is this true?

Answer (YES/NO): YES